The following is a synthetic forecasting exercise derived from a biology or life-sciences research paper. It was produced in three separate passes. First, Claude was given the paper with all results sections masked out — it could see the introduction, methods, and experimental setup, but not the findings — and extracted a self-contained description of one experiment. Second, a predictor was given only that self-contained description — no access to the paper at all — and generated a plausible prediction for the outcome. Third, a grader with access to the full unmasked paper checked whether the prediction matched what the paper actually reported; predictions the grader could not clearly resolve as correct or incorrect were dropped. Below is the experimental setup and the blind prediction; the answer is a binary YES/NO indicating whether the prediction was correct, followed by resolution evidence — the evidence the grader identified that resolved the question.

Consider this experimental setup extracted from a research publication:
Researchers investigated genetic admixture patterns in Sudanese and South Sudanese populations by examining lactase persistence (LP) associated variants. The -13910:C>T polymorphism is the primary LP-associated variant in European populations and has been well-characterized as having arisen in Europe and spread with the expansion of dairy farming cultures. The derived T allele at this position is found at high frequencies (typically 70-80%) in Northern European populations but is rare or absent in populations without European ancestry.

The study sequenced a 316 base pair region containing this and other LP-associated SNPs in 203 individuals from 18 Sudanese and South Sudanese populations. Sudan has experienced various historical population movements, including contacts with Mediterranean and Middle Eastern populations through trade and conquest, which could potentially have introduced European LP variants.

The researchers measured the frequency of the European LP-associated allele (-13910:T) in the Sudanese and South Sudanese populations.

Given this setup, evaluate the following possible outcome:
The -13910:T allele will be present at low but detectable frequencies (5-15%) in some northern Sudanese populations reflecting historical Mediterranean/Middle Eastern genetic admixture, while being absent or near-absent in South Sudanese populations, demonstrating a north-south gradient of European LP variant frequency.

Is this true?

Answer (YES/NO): NO